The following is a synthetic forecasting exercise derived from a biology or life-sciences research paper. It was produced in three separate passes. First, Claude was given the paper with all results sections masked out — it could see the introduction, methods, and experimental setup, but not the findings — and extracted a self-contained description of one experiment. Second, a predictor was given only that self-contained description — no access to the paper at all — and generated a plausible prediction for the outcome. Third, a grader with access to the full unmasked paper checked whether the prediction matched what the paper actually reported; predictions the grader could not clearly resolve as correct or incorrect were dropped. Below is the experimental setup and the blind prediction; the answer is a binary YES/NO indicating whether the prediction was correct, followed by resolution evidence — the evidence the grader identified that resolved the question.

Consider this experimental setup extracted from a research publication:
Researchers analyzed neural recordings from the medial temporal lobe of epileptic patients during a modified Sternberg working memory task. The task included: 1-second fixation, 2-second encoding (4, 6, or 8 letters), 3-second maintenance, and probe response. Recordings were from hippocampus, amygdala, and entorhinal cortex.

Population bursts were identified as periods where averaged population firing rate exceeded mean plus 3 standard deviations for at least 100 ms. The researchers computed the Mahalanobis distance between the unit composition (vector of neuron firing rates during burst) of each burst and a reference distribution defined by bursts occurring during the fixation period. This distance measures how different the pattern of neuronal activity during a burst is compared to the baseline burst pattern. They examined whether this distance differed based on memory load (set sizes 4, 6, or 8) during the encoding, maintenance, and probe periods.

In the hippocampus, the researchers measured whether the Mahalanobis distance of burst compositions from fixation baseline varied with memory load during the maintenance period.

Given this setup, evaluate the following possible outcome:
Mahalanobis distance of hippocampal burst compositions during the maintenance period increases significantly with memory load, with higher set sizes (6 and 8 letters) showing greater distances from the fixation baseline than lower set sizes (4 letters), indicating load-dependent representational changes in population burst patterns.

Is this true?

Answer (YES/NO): NO